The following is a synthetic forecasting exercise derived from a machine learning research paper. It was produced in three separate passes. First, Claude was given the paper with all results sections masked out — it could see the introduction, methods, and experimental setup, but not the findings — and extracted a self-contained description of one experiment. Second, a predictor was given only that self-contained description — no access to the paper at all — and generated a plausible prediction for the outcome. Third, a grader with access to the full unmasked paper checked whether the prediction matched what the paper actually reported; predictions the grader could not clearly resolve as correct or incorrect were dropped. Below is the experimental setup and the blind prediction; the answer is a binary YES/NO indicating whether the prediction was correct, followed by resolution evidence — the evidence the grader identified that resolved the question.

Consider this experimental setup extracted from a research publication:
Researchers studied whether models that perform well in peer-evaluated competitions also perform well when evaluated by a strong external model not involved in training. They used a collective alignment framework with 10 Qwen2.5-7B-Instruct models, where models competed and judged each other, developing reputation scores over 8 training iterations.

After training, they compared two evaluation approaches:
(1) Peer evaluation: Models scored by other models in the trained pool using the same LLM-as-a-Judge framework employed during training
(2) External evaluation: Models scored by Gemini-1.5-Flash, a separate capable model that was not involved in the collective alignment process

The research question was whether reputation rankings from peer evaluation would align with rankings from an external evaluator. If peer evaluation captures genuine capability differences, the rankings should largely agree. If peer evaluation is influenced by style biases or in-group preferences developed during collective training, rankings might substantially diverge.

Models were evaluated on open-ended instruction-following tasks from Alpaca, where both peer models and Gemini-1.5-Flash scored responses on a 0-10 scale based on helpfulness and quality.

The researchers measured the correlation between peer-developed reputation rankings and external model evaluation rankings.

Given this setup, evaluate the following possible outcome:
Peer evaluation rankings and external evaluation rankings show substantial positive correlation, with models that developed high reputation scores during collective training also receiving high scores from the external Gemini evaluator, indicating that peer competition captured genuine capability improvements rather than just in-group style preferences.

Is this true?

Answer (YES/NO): NO